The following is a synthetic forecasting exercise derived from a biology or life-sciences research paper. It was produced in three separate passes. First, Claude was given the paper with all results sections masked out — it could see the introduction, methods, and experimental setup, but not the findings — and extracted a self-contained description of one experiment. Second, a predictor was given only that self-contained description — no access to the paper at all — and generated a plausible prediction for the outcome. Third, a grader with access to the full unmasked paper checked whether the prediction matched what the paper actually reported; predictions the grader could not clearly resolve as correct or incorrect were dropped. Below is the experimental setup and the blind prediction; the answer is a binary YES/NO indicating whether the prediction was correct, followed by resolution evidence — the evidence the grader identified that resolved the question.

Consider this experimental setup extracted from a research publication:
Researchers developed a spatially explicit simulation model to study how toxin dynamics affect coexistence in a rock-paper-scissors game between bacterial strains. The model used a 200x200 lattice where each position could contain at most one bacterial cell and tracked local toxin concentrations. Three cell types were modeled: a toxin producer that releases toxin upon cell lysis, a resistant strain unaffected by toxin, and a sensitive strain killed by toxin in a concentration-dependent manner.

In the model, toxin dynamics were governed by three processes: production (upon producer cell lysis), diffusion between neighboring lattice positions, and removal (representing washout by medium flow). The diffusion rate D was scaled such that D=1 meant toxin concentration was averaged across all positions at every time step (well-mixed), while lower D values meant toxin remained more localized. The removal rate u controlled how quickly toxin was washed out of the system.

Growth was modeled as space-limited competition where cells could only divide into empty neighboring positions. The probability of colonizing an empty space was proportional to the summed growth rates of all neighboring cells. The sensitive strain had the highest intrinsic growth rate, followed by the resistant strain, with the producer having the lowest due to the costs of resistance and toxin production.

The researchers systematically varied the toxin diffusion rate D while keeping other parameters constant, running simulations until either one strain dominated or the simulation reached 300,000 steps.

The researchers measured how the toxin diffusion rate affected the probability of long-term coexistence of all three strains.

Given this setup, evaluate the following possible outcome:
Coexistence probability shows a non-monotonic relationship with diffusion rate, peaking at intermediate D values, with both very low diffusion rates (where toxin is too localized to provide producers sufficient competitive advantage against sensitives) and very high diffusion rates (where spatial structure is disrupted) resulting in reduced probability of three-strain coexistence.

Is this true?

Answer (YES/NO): YES